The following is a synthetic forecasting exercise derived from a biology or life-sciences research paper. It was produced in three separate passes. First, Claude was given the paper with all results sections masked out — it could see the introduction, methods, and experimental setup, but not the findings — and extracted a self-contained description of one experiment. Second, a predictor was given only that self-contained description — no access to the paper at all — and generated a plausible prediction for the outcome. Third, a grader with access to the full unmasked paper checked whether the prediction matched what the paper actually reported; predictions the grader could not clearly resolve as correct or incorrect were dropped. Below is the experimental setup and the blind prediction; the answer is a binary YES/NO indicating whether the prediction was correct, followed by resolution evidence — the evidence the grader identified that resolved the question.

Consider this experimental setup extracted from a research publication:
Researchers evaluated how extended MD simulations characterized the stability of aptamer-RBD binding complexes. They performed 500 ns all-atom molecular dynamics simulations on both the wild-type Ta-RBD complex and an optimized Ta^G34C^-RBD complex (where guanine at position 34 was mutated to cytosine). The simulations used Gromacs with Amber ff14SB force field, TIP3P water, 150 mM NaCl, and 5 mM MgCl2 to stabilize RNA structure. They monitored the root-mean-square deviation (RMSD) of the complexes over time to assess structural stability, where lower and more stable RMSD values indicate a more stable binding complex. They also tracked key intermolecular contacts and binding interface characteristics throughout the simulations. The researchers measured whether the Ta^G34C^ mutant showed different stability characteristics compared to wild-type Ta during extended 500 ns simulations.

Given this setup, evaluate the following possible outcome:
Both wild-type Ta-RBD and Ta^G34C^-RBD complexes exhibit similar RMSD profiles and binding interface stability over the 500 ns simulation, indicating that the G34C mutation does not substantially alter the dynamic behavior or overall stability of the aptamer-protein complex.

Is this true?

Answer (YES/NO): NO